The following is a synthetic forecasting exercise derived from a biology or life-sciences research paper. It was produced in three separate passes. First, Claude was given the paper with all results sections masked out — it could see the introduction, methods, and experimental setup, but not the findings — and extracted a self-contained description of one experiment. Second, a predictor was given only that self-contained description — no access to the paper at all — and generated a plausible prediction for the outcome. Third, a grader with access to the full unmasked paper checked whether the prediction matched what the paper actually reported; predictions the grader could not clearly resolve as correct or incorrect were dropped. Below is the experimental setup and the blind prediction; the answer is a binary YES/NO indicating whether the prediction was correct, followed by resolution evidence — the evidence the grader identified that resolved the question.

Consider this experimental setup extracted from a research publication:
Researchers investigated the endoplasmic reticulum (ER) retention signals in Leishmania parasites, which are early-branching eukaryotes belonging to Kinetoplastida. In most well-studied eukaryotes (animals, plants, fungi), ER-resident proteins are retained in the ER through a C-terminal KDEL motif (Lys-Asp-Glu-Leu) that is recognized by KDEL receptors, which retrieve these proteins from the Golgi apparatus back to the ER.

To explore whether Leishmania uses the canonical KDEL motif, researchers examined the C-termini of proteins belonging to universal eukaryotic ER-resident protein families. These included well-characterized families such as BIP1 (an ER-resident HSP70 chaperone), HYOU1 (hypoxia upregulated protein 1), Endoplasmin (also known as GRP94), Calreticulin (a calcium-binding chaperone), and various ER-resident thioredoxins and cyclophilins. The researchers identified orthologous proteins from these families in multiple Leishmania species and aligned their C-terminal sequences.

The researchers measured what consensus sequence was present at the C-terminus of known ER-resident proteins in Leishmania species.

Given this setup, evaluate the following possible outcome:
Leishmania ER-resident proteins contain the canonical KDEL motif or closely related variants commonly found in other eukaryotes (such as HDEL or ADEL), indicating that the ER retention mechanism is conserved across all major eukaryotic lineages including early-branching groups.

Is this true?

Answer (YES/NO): NO